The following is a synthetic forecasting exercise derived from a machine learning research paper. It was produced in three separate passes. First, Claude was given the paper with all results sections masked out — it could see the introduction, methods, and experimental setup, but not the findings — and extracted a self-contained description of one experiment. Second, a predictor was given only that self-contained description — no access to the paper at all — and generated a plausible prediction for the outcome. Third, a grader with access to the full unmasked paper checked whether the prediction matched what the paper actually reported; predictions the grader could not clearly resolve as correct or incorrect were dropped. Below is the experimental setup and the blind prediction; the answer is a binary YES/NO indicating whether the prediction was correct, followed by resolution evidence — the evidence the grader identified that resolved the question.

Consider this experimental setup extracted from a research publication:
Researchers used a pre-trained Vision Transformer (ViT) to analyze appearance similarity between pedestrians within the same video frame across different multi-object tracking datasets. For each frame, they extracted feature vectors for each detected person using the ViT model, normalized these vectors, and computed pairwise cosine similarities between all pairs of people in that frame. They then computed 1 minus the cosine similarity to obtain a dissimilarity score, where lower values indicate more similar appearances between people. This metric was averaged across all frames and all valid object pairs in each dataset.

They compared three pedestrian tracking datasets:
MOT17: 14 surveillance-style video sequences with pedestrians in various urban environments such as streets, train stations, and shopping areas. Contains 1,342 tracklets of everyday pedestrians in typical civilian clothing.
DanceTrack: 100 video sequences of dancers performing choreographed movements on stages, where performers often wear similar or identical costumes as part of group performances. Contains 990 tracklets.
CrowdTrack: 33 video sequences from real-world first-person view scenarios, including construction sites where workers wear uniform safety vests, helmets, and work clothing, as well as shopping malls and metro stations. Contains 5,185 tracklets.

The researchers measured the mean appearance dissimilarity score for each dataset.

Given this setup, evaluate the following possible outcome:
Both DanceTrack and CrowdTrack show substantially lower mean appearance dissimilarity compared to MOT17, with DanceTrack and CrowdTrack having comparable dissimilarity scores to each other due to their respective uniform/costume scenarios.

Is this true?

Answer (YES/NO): NO